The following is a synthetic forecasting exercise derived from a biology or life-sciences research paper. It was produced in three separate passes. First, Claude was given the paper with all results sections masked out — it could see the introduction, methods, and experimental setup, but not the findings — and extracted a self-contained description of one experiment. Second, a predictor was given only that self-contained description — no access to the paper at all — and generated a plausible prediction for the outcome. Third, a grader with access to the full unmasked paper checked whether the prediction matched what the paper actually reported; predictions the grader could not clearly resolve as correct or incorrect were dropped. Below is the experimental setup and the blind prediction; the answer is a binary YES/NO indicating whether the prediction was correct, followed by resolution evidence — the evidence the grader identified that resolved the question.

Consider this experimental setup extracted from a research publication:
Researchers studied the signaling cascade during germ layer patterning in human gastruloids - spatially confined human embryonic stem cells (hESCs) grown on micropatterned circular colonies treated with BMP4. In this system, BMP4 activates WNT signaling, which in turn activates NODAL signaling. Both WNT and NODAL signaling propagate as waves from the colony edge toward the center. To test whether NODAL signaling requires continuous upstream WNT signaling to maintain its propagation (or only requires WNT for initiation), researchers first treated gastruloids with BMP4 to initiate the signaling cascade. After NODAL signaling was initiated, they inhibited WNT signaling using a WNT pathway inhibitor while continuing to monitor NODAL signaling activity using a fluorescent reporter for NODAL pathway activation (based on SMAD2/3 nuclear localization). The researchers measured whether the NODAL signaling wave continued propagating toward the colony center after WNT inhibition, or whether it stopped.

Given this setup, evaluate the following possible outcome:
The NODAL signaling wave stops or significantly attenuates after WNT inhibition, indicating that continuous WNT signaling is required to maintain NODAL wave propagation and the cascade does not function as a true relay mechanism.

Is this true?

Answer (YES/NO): NO